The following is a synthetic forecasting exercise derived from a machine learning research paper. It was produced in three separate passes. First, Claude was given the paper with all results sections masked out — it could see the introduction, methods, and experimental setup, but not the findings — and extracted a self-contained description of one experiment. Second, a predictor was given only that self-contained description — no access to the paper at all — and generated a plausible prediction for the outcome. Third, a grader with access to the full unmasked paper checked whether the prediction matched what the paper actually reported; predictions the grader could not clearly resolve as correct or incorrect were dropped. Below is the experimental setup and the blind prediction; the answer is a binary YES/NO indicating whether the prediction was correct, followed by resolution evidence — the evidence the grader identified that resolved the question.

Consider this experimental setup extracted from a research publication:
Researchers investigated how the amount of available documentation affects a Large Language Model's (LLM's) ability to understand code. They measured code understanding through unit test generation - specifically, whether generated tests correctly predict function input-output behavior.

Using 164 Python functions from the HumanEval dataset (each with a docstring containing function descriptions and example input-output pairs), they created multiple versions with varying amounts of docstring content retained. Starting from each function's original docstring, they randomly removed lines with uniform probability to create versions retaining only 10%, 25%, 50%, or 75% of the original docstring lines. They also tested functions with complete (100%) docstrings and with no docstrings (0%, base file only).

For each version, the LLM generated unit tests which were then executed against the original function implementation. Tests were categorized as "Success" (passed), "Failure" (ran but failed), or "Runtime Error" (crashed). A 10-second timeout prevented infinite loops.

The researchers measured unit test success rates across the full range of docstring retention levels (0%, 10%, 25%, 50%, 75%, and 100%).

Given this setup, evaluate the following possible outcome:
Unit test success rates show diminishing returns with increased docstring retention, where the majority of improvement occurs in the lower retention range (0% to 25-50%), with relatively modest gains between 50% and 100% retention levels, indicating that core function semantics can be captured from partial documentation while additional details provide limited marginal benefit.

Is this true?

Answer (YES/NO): NO